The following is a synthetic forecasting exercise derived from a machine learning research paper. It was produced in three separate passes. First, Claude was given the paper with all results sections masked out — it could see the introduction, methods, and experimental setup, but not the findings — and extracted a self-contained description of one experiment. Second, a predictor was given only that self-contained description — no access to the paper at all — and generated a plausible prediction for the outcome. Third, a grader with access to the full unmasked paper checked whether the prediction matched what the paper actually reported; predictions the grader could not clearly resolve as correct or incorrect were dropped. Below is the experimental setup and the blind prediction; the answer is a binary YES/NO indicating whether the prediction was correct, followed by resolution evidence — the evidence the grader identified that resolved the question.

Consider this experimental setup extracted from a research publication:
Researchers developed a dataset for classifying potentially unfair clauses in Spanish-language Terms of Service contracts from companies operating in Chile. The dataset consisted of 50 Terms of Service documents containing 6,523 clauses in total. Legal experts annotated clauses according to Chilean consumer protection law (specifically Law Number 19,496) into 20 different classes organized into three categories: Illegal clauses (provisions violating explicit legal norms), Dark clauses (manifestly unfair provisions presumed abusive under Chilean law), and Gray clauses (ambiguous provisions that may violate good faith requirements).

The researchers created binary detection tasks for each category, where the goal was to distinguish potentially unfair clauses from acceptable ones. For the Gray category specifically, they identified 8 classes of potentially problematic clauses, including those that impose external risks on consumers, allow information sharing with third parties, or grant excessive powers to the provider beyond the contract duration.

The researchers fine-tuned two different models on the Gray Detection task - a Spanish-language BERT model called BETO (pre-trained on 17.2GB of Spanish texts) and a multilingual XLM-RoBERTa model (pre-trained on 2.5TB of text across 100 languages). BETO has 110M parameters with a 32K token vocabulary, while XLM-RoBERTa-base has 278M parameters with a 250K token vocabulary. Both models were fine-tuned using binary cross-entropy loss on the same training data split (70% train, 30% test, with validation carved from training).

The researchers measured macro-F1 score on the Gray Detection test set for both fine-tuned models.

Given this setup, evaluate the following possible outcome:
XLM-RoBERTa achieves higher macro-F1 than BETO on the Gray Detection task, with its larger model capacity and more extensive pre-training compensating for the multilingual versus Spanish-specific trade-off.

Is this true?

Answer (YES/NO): NO